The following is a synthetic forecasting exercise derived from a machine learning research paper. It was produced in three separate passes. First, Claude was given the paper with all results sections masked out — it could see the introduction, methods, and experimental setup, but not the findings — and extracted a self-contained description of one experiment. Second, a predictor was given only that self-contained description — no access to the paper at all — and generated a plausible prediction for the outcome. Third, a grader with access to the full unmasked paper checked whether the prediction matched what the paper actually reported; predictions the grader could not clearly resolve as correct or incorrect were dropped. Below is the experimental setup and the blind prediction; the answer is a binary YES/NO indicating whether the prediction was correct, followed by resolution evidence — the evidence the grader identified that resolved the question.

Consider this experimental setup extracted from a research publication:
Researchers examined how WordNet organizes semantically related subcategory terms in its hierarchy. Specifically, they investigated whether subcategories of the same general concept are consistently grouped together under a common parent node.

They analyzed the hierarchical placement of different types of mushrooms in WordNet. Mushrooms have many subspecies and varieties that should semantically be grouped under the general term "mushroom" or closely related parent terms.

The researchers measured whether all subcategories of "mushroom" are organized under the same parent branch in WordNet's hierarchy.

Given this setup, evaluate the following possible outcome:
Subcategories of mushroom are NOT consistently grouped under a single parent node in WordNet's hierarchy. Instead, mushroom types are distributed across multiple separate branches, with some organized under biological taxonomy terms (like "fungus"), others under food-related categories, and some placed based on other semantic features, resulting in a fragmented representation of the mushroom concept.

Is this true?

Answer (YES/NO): NO